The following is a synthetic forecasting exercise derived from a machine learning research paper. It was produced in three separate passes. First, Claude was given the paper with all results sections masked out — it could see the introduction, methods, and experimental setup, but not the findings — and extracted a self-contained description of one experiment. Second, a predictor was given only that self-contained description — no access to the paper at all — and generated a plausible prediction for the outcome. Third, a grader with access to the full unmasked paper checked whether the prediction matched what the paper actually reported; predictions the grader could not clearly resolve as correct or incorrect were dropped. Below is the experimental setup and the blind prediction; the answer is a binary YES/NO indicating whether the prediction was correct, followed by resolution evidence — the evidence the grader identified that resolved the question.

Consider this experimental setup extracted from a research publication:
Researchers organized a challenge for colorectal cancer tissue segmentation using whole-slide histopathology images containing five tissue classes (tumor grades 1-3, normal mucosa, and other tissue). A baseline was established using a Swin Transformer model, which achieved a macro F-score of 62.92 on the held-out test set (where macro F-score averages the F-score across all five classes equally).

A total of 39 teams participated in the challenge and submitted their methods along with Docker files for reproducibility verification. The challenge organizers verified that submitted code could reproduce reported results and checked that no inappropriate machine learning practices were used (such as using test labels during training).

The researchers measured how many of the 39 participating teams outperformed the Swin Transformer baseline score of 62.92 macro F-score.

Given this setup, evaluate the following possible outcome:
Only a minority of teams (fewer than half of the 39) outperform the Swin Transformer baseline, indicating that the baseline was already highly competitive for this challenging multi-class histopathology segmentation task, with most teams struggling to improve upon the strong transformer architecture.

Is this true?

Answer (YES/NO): YES